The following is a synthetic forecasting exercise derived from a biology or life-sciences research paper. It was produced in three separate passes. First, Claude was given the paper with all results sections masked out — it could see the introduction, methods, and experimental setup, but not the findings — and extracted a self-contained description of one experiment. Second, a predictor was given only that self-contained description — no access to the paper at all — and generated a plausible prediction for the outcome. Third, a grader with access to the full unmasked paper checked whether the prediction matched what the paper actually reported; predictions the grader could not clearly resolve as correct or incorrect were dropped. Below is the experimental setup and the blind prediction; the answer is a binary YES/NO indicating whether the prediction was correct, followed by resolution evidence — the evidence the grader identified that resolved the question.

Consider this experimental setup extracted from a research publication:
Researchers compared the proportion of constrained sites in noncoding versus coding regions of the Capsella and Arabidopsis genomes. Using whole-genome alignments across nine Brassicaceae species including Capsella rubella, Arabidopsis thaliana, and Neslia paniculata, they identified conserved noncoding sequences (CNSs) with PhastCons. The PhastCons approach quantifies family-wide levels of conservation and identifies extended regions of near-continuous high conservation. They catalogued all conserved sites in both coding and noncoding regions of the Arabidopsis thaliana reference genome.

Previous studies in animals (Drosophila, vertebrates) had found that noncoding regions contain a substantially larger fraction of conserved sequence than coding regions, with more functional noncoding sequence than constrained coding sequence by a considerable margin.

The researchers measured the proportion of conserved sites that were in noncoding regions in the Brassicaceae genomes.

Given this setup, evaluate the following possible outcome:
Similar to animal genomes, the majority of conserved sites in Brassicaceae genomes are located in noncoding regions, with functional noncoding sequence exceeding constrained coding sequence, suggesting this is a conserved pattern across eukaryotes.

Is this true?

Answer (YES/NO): NO